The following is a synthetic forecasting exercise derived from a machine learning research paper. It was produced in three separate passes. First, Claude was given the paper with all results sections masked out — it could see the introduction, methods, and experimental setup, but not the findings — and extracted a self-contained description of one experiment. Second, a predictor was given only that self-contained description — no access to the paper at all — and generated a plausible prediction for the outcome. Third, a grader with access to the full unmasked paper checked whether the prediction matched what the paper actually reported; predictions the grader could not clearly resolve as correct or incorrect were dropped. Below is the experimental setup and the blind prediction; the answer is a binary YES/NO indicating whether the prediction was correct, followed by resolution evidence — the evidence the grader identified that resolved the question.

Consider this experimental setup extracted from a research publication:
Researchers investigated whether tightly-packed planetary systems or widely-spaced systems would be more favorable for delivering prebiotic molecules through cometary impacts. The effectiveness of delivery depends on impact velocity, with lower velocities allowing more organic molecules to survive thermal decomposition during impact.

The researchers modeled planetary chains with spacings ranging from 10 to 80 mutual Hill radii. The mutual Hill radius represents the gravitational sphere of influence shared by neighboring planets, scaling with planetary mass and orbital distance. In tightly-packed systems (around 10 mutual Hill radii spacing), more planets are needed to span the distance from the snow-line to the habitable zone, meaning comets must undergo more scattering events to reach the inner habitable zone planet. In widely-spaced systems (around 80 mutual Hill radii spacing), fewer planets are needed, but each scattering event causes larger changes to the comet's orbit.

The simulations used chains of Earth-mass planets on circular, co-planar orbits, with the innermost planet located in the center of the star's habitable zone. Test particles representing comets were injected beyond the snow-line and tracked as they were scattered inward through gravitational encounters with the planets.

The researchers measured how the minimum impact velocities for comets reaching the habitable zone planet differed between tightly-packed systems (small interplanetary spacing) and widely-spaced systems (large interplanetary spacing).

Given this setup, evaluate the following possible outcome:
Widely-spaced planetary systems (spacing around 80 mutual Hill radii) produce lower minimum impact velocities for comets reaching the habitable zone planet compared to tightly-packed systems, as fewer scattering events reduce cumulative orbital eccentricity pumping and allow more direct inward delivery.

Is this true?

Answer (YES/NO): NO